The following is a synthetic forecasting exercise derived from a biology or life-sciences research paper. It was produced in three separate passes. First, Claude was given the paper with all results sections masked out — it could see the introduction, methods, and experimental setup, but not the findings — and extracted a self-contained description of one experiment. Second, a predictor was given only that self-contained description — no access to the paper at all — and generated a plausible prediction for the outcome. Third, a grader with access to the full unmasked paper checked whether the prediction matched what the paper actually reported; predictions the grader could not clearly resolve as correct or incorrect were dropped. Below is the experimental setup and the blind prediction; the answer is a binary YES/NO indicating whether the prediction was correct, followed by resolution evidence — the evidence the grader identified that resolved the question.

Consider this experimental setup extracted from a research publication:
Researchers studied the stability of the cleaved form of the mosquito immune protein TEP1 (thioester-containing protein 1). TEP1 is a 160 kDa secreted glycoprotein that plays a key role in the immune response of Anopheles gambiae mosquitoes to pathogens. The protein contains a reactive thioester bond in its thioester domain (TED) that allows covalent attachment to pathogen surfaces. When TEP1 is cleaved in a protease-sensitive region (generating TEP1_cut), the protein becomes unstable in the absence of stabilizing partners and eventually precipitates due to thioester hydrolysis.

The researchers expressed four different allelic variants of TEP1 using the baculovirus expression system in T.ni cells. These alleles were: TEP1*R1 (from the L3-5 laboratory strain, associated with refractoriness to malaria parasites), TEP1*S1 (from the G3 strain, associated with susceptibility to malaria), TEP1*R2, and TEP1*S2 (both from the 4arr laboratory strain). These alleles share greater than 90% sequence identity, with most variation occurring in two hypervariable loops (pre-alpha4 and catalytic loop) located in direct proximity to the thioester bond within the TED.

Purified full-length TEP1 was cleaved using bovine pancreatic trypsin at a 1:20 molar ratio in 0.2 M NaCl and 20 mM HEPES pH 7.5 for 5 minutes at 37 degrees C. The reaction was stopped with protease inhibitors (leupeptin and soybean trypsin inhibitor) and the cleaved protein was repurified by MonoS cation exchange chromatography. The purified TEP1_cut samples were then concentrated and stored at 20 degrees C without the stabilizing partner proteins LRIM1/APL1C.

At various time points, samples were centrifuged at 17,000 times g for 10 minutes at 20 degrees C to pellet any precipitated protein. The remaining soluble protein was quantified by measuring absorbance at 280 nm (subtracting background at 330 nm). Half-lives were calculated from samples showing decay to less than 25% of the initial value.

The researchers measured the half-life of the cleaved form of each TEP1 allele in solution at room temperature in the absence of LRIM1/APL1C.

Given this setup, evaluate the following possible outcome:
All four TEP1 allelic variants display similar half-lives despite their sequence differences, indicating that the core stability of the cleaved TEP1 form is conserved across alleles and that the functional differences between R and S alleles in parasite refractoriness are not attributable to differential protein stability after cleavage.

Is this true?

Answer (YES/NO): NO